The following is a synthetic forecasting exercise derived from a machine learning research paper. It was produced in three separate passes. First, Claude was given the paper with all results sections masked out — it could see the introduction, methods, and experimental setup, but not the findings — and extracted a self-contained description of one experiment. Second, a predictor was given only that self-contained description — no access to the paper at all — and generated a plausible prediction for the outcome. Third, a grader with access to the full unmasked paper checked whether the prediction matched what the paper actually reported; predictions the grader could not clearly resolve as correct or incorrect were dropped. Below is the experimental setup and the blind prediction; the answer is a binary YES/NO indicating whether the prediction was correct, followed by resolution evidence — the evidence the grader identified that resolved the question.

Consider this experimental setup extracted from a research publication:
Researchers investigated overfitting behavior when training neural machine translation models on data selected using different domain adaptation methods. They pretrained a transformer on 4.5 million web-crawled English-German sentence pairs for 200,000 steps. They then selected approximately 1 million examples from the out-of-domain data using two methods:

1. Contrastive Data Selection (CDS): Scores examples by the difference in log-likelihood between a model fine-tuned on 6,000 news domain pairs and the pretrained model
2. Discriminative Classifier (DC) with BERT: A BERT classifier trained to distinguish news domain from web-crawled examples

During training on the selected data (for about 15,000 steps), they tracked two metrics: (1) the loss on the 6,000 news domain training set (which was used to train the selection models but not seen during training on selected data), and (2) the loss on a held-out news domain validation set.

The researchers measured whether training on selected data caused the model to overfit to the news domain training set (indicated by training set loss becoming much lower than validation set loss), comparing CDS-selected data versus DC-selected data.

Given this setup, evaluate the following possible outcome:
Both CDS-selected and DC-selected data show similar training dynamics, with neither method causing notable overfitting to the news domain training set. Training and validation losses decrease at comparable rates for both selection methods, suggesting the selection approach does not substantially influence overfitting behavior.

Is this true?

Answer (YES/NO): NO